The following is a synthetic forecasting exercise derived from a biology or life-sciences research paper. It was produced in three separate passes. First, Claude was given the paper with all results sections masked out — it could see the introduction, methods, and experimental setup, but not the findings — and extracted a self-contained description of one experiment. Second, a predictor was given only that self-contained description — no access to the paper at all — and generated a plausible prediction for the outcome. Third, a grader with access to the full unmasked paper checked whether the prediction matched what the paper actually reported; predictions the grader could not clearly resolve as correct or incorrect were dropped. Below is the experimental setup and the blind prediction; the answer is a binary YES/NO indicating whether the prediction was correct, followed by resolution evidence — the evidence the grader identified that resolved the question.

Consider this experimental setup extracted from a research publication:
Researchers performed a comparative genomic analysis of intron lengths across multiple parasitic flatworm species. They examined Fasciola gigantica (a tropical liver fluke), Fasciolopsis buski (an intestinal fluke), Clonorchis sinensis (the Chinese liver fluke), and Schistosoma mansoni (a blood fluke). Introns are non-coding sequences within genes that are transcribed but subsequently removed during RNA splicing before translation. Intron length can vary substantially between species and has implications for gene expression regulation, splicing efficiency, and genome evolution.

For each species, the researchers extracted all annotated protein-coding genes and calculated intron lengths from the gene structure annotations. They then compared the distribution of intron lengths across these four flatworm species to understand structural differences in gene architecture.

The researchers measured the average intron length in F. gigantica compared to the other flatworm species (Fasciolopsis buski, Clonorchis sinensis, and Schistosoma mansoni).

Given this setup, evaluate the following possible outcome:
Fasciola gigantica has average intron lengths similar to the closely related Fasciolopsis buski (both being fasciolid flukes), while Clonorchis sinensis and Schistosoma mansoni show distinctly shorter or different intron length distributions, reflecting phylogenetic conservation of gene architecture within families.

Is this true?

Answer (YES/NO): NO